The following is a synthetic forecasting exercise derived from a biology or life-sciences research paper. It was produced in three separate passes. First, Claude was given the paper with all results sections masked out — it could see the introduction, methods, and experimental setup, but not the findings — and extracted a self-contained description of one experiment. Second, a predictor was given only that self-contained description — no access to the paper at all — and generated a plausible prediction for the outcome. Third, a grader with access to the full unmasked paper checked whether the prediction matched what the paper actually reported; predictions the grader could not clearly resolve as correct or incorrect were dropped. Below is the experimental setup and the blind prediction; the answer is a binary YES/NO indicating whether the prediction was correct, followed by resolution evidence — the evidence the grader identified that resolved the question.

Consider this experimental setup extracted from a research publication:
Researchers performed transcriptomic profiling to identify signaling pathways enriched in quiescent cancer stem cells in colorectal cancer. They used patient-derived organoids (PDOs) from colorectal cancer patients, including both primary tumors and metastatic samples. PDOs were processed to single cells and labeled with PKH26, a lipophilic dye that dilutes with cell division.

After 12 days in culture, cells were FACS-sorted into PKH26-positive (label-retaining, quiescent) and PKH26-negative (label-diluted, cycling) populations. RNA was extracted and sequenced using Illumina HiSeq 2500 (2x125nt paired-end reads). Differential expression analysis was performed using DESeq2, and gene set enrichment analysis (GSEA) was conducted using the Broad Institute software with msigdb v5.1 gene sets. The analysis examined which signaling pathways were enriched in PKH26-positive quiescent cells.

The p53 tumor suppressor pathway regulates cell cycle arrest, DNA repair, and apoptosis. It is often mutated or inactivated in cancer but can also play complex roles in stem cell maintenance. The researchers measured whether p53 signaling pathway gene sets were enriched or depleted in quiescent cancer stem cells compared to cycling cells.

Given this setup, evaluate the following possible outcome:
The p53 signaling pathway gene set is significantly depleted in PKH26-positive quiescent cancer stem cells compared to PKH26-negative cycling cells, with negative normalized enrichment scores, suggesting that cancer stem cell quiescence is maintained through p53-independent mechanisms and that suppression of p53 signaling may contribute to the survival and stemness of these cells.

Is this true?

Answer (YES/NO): NO